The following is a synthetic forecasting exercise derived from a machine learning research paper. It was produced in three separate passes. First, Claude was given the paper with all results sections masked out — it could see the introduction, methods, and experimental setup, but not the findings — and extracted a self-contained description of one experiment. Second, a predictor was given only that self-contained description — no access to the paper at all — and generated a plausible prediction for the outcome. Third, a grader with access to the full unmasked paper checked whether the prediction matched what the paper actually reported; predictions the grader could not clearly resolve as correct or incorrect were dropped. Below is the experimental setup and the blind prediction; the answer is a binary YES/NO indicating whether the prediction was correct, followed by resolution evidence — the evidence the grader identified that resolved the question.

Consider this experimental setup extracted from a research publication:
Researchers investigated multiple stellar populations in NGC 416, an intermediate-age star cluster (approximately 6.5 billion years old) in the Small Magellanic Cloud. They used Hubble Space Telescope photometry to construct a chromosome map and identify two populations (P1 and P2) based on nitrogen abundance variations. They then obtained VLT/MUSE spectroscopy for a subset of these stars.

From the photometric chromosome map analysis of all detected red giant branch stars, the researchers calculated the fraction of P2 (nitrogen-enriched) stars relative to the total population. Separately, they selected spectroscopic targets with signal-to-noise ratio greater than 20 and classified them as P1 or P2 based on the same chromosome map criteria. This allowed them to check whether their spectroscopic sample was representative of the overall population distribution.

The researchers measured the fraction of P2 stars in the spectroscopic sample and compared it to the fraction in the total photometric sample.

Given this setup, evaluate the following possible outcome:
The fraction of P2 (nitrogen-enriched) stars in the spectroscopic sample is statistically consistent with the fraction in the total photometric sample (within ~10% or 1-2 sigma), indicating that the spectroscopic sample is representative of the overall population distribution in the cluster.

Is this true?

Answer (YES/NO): YES